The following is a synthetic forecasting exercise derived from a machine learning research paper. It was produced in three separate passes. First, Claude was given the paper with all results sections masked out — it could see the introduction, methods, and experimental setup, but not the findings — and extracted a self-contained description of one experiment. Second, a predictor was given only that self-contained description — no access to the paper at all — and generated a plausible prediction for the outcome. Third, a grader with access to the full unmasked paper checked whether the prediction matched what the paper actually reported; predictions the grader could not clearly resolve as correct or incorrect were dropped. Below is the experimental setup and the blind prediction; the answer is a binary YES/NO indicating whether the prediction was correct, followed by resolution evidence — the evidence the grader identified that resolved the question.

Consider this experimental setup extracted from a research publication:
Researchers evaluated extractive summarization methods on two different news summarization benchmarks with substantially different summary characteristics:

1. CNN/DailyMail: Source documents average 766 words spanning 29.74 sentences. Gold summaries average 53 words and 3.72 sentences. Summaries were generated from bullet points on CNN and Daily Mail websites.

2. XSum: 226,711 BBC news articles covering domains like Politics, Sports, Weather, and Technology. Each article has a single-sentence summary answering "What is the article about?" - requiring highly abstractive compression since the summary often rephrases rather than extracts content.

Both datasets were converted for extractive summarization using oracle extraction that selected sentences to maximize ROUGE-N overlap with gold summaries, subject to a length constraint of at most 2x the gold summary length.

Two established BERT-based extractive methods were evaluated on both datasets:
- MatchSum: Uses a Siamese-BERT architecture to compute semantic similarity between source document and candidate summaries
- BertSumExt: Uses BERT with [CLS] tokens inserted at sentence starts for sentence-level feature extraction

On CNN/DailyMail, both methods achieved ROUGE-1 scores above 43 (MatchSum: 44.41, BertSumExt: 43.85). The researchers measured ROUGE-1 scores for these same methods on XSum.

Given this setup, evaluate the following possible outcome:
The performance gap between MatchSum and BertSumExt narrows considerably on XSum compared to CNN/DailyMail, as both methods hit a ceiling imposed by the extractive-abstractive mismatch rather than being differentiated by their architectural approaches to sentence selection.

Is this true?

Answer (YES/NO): NO